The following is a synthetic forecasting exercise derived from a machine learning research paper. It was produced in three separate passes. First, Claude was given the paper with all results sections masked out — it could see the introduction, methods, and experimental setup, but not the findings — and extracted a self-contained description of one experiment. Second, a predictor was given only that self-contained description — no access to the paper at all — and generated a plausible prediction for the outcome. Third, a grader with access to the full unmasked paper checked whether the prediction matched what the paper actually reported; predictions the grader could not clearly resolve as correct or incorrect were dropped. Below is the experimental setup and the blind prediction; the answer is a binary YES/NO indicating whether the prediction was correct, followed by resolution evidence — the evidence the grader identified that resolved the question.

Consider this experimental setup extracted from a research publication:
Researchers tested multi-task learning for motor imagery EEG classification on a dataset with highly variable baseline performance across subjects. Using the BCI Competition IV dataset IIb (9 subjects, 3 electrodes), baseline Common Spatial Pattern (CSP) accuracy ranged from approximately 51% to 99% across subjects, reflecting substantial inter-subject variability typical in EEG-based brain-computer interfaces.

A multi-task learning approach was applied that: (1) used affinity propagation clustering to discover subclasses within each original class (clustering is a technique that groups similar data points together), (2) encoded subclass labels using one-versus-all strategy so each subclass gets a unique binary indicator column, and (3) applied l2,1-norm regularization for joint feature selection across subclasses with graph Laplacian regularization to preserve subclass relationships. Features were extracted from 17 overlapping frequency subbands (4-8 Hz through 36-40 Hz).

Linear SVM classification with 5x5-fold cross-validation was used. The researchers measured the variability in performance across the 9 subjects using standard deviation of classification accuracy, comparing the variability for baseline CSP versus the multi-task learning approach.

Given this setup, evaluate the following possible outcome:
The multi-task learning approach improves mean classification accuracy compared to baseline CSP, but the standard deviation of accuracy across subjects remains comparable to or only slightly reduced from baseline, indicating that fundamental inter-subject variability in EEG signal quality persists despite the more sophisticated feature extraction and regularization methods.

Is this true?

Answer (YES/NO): YES